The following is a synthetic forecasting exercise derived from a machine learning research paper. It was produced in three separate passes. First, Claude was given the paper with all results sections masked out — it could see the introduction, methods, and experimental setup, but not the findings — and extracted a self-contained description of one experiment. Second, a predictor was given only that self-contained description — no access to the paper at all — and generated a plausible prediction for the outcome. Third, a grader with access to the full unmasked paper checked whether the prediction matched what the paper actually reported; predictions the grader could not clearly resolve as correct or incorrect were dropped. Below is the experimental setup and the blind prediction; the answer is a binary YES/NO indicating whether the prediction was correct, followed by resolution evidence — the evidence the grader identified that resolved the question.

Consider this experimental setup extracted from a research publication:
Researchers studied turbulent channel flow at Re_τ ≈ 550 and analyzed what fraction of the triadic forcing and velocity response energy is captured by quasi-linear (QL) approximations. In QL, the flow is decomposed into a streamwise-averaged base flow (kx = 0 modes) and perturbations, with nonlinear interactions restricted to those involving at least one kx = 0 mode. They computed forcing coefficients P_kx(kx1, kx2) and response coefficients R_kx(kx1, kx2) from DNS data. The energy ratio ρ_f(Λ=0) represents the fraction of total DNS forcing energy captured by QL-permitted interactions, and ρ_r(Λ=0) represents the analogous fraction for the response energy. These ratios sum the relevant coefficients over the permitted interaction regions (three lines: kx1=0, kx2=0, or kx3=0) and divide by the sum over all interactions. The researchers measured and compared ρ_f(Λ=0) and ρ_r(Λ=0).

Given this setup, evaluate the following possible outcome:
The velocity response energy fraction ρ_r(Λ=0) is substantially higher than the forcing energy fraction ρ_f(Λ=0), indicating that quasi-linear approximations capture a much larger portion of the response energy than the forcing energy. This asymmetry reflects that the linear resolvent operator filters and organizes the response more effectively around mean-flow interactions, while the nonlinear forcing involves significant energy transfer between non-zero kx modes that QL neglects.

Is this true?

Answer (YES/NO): YES